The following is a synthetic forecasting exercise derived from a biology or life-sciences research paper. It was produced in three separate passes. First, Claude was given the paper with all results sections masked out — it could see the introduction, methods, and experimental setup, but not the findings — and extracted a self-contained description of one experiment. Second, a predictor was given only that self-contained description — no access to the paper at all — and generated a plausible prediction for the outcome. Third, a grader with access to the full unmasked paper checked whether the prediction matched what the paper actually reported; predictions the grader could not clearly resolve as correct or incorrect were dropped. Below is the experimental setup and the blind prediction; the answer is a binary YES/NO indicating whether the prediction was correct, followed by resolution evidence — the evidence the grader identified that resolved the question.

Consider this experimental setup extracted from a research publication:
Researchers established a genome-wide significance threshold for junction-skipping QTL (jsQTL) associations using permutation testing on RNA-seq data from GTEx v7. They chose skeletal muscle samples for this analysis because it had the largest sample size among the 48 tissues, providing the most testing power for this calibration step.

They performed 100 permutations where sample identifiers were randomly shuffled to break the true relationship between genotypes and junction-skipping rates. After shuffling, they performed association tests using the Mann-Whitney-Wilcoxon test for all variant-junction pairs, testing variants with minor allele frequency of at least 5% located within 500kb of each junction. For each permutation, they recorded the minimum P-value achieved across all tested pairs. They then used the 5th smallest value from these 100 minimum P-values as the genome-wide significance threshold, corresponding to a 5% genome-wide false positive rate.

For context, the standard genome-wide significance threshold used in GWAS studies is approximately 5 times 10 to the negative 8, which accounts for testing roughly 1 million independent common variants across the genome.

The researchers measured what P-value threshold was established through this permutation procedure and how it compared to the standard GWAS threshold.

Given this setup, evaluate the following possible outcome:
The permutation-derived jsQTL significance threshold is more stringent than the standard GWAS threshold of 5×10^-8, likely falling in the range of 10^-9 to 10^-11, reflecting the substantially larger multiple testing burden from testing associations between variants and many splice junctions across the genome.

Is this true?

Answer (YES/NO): YES